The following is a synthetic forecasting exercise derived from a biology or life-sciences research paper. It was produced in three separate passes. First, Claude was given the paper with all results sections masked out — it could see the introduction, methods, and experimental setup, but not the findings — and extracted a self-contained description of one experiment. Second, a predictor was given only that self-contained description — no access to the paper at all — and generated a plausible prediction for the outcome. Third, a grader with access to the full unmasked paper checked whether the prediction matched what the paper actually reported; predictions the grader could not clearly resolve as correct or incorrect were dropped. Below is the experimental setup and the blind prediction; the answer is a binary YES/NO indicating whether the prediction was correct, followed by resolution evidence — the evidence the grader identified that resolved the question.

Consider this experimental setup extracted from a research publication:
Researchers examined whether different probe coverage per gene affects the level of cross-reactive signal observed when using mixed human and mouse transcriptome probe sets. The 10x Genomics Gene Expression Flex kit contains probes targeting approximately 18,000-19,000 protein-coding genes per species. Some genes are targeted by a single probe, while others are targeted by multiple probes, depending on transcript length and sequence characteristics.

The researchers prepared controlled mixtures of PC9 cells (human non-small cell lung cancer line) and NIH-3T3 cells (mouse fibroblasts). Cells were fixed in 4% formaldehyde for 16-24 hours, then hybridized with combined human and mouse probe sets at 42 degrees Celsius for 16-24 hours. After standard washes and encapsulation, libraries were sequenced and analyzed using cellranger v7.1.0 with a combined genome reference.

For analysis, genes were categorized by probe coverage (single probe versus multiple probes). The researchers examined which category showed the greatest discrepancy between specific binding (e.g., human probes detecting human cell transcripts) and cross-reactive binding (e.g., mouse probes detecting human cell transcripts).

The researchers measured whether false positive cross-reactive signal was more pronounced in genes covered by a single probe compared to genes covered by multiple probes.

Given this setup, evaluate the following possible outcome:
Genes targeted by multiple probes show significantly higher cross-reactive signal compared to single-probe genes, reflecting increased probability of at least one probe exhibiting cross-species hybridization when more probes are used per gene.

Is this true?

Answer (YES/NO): NO